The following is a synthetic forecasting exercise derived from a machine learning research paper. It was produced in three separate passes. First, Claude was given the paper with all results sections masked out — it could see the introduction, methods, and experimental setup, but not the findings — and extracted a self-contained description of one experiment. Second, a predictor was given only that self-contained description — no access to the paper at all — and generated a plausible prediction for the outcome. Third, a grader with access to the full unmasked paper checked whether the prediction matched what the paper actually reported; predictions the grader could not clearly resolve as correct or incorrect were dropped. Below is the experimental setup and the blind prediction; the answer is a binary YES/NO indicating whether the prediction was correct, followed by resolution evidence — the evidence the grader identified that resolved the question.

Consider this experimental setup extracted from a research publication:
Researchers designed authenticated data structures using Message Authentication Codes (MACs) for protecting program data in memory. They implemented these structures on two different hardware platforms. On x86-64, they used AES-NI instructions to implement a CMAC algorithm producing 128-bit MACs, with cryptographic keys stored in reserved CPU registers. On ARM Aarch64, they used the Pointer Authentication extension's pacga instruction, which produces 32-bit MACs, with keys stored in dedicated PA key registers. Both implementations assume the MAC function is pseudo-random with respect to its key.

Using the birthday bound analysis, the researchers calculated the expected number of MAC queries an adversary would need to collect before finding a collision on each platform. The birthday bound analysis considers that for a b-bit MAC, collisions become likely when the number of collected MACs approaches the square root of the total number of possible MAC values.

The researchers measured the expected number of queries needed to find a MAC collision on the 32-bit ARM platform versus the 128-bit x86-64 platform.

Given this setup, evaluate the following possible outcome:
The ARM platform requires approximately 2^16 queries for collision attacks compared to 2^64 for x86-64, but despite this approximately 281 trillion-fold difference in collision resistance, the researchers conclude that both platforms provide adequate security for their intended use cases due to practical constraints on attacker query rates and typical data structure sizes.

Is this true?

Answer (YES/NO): NO